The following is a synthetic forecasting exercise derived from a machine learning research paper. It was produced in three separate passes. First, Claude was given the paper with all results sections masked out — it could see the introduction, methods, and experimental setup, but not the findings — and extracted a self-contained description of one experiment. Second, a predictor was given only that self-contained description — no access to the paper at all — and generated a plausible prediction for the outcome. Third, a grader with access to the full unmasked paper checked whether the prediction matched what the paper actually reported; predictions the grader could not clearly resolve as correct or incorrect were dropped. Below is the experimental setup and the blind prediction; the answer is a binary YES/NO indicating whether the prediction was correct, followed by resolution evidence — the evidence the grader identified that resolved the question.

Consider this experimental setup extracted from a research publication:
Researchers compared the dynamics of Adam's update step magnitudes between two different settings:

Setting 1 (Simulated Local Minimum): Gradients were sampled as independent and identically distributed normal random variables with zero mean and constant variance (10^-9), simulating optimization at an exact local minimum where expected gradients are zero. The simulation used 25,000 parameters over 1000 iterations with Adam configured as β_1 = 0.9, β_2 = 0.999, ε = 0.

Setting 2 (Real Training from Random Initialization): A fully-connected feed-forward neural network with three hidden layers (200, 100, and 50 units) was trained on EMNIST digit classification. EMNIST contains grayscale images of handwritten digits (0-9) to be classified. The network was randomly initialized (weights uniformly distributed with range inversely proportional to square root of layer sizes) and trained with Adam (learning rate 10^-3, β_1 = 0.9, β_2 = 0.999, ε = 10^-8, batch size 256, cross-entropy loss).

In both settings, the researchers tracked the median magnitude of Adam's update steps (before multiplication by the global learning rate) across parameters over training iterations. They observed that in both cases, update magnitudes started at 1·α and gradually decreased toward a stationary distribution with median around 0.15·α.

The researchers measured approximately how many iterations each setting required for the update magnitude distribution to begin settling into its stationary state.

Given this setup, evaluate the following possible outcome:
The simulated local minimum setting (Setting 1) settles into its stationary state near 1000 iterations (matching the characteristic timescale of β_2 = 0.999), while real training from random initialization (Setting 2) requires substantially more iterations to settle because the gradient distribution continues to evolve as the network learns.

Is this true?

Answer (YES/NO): NO